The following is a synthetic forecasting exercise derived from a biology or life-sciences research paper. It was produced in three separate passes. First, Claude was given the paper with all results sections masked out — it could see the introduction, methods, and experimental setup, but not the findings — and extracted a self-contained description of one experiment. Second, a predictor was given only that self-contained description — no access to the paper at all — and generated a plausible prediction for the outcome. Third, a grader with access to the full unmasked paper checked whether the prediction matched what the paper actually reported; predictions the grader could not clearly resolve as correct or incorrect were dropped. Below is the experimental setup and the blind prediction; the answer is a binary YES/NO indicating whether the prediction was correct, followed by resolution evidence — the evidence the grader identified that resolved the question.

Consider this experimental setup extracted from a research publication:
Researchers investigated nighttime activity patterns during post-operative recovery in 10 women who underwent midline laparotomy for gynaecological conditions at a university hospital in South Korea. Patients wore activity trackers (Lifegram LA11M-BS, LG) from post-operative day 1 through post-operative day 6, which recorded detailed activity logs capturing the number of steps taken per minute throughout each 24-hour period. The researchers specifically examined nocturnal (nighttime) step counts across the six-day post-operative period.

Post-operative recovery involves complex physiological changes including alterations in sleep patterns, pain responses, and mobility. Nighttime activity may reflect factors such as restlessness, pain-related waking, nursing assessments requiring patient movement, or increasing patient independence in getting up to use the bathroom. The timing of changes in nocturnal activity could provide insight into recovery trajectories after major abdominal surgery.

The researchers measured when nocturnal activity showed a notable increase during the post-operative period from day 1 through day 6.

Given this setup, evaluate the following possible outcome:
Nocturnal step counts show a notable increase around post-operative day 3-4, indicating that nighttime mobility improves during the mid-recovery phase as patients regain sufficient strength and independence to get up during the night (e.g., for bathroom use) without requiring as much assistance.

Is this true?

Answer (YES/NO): YES